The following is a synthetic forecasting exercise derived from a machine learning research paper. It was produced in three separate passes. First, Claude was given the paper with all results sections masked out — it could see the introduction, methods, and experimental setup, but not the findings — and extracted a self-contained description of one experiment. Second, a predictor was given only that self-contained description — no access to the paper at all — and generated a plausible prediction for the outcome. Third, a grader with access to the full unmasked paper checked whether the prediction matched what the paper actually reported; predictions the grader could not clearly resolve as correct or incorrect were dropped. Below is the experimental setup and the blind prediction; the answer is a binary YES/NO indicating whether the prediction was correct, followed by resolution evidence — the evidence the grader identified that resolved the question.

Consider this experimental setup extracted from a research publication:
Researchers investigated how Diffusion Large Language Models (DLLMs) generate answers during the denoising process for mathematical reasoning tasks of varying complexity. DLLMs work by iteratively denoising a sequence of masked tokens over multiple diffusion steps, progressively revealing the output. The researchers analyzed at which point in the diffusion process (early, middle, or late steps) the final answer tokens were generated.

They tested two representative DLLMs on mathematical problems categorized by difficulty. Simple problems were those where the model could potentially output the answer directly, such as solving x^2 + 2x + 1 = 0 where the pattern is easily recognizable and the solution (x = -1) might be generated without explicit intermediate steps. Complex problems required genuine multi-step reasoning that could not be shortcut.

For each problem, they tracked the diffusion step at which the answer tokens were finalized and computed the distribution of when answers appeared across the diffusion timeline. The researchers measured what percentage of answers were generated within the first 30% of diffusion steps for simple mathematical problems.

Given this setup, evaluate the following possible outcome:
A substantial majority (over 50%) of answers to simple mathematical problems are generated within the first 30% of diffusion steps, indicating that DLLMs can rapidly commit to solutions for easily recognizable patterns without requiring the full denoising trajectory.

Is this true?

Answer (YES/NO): NO